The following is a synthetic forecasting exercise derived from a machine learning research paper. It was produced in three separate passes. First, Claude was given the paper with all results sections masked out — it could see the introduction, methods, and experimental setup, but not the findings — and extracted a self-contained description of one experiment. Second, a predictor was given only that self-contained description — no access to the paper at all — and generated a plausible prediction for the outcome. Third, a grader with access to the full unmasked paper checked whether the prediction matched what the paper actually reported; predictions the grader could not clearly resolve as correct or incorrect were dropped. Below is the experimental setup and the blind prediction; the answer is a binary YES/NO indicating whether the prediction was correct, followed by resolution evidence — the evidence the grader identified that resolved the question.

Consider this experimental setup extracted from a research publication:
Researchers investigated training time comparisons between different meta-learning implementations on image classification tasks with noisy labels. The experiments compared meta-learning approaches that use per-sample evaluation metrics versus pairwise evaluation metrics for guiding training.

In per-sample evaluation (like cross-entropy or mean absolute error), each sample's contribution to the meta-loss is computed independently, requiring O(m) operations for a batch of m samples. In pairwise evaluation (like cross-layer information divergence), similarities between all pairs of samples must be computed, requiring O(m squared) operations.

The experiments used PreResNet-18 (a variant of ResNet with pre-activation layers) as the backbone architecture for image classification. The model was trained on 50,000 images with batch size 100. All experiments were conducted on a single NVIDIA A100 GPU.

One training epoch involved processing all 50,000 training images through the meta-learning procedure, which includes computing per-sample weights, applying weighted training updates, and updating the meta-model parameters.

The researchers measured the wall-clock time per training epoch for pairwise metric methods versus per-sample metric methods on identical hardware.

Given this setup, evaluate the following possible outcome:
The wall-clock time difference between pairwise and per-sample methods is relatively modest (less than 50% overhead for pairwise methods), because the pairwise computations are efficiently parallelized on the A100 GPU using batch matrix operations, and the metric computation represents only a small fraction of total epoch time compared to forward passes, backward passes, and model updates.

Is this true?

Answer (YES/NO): NO